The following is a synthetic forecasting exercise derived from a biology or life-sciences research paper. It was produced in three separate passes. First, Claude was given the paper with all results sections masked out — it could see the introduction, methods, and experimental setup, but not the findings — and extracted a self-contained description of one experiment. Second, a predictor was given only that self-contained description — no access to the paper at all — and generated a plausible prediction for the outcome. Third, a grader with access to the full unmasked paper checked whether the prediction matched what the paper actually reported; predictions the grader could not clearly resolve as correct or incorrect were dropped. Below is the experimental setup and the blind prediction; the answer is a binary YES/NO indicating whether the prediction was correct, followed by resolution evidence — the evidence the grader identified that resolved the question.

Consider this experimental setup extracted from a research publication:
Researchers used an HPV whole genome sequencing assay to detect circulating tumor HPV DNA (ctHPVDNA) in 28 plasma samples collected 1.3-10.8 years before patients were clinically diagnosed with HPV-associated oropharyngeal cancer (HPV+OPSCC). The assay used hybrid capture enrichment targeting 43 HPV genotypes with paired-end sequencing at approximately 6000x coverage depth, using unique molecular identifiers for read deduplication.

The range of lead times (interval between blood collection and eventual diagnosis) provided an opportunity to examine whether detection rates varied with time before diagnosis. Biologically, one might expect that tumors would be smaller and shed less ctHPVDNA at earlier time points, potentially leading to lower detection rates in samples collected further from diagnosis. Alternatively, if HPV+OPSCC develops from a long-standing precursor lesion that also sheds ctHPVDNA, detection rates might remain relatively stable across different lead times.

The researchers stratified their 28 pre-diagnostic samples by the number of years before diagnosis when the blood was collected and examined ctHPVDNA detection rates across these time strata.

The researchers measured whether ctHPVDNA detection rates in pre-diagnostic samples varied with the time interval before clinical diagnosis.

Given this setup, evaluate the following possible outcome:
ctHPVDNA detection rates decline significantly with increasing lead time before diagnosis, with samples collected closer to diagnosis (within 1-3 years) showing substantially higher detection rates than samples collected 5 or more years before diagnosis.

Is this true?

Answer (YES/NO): YES